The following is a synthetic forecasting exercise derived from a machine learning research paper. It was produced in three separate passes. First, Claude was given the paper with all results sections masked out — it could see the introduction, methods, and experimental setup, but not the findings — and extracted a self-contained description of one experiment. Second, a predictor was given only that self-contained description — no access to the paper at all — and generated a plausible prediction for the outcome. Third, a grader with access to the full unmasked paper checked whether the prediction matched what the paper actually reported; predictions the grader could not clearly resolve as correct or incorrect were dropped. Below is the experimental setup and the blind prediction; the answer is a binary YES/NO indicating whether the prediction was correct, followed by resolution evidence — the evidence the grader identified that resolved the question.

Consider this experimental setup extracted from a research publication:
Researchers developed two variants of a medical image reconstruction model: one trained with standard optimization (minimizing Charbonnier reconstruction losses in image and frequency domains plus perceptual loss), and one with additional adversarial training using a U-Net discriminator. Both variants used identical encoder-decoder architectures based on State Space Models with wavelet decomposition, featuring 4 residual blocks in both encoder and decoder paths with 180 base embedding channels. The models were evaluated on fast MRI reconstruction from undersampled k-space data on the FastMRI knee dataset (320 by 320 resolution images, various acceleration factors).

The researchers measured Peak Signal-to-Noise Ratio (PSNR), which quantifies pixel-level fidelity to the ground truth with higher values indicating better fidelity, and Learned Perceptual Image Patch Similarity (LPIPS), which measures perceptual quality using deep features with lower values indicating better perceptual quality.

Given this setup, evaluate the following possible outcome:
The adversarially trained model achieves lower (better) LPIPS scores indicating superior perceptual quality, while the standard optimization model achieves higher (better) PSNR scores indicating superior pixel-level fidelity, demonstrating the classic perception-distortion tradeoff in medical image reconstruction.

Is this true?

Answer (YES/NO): YES